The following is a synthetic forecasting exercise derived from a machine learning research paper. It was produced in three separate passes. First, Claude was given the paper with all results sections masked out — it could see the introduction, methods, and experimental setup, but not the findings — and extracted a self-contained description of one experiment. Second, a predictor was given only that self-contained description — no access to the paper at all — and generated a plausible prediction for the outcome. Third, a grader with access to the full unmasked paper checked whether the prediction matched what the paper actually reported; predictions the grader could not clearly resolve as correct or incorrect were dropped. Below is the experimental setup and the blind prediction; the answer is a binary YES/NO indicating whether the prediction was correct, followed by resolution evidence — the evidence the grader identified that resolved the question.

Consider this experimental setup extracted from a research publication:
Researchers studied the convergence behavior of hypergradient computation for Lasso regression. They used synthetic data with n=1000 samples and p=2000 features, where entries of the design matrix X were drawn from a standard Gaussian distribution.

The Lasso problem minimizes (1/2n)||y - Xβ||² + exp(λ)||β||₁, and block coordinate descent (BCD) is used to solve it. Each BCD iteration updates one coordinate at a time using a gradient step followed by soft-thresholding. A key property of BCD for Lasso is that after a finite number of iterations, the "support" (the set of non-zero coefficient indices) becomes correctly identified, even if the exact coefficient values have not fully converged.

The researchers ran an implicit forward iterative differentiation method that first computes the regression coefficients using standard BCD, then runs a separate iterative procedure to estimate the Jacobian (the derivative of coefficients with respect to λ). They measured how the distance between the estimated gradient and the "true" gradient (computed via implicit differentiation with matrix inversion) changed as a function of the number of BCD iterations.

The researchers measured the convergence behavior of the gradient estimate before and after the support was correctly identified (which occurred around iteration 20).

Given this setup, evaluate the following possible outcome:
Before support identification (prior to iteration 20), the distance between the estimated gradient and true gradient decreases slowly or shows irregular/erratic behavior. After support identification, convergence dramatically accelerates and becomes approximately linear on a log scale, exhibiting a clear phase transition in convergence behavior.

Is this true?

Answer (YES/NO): YES